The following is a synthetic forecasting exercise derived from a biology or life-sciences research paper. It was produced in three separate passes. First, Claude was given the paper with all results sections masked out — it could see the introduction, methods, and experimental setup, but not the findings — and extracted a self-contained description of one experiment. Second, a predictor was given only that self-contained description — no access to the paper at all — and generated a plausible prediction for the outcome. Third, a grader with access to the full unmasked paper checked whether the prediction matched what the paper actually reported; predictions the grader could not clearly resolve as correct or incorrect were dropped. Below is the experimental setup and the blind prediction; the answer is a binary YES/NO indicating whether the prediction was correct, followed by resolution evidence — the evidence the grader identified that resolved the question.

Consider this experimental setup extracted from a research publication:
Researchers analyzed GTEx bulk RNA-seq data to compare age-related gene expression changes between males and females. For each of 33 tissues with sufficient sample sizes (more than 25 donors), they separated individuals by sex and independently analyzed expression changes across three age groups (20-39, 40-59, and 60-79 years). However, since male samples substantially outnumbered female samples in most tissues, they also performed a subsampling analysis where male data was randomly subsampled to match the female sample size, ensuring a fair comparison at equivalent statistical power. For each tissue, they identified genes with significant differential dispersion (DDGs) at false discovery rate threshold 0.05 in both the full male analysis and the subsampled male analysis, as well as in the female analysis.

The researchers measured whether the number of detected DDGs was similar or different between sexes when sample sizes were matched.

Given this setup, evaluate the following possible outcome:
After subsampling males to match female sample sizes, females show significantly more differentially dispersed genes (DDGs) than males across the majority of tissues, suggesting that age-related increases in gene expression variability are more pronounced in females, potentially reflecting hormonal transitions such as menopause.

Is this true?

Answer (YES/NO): NO